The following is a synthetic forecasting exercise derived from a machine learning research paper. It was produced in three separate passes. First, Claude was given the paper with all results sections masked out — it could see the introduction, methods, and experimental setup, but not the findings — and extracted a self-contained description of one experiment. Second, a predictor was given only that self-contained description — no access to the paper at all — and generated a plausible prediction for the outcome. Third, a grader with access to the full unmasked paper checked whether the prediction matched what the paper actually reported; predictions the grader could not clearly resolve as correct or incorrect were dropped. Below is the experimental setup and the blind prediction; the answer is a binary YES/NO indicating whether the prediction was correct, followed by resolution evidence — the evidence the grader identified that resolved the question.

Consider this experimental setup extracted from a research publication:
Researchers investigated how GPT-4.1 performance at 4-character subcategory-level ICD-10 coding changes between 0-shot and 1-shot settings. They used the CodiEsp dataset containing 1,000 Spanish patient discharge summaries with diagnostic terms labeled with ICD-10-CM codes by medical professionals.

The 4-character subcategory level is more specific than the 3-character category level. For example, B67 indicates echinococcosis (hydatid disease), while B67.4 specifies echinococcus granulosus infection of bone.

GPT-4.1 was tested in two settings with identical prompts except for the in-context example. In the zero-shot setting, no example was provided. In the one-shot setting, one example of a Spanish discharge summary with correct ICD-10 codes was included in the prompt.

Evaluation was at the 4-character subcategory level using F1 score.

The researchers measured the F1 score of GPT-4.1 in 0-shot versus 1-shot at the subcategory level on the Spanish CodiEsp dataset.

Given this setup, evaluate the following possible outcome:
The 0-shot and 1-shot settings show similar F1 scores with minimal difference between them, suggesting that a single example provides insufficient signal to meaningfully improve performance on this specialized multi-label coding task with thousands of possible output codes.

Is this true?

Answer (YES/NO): NO